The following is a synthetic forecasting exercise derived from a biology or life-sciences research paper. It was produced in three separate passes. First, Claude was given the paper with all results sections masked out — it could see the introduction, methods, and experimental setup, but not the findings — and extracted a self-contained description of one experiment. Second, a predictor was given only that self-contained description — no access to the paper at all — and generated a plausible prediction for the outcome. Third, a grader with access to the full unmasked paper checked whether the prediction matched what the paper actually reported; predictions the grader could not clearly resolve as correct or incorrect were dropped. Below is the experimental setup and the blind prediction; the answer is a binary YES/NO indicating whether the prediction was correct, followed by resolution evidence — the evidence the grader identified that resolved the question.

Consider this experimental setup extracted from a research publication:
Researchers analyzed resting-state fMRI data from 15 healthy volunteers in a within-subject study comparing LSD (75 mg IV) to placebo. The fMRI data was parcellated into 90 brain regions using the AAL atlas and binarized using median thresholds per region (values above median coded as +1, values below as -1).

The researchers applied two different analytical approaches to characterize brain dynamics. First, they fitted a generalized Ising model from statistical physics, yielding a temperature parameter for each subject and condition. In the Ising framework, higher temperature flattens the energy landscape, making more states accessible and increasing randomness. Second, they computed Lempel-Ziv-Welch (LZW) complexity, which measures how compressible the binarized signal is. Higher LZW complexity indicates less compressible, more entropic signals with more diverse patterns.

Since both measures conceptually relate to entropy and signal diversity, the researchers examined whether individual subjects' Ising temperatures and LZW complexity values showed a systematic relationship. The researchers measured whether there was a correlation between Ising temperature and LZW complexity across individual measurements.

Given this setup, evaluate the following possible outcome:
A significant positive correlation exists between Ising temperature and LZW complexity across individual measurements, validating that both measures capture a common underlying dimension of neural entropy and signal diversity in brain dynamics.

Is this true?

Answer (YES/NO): NO